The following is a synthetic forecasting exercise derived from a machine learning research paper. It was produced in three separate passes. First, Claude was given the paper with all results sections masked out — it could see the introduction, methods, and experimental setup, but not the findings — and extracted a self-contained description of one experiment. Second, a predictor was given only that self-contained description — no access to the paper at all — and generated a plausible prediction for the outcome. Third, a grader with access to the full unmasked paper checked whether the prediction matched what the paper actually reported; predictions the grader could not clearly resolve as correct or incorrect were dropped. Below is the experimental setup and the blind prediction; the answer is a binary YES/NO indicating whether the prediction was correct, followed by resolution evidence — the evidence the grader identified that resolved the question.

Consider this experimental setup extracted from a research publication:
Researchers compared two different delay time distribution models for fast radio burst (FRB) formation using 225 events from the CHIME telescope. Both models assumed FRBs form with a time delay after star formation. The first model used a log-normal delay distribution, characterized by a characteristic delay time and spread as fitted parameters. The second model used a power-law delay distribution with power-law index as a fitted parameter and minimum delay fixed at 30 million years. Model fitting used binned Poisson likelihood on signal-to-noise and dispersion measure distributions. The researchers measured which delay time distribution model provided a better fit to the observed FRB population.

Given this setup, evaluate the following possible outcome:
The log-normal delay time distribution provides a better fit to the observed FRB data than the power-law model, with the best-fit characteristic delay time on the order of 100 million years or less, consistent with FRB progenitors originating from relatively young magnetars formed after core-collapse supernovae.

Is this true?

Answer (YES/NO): NO